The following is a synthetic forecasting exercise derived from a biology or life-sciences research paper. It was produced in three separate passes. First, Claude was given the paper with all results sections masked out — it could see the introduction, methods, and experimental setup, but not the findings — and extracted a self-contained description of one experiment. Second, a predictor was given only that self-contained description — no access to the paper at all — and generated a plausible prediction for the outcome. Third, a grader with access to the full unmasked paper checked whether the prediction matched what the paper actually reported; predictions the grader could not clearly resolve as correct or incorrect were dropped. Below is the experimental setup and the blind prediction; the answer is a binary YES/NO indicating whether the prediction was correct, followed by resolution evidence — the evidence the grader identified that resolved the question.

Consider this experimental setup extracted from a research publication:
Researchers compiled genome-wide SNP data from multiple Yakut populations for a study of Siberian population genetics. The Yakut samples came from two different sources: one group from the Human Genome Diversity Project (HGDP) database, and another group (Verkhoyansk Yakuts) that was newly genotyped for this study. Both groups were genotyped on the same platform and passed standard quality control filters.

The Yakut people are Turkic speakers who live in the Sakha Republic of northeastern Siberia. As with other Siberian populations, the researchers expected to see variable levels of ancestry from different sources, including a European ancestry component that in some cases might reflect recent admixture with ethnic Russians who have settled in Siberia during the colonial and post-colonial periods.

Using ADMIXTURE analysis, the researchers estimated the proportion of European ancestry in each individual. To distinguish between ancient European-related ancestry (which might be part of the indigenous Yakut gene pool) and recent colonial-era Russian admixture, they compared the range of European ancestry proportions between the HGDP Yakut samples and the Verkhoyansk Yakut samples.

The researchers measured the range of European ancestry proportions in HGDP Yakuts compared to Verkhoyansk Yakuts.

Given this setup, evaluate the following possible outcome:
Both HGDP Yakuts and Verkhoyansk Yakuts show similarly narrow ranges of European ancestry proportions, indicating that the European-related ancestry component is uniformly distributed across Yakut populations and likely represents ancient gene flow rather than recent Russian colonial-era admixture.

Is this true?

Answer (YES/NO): NO